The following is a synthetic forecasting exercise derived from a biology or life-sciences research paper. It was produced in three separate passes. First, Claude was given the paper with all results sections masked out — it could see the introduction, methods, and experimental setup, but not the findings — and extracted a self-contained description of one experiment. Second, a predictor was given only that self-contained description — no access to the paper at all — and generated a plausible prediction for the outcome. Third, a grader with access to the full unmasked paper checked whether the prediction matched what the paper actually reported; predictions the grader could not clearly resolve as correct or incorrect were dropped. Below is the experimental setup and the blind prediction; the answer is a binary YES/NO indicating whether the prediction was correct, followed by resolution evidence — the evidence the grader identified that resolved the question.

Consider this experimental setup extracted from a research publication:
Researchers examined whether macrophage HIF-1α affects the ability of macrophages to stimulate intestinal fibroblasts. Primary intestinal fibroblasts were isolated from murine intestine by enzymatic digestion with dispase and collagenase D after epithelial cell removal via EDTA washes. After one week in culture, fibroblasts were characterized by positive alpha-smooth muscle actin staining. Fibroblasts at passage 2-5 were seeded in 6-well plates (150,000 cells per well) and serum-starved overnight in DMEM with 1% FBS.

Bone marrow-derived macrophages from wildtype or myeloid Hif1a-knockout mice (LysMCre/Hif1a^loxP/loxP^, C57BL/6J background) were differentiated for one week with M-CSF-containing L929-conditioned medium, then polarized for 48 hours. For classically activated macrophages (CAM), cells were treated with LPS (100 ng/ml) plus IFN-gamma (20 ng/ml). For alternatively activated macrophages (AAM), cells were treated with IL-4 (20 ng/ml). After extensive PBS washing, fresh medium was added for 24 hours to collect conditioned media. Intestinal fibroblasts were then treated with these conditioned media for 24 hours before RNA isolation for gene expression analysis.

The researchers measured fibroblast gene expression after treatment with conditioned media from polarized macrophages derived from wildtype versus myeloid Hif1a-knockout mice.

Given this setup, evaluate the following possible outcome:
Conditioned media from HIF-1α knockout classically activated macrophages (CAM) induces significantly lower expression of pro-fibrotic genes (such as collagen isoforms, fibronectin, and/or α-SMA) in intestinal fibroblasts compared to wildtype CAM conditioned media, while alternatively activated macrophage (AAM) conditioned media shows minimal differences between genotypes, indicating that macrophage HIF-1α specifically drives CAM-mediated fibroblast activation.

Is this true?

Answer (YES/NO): NO